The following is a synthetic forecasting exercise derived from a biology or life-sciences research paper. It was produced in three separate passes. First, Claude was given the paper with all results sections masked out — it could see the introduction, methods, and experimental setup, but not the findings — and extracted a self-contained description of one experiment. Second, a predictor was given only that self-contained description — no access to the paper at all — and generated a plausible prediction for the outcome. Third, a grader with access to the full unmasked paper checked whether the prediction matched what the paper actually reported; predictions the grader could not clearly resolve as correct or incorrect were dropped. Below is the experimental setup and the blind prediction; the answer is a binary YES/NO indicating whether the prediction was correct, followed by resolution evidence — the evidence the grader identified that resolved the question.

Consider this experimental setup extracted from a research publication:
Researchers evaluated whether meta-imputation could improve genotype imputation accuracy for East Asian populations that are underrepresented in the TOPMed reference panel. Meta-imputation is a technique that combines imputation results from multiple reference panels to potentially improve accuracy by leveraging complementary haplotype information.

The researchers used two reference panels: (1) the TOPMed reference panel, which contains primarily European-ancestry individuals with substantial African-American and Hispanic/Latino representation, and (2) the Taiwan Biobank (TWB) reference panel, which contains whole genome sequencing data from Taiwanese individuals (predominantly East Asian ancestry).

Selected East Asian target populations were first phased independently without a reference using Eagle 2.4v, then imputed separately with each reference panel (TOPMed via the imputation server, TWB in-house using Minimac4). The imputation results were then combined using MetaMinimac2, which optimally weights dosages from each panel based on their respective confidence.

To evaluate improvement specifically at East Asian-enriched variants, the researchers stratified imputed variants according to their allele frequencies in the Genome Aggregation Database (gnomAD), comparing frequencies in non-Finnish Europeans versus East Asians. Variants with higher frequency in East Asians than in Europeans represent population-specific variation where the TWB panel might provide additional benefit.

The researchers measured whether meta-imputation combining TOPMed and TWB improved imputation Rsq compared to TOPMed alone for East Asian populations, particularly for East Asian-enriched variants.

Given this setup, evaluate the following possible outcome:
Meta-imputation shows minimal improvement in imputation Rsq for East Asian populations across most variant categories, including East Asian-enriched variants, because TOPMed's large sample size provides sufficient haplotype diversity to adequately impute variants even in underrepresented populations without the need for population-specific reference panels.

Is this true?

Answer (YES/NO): NO